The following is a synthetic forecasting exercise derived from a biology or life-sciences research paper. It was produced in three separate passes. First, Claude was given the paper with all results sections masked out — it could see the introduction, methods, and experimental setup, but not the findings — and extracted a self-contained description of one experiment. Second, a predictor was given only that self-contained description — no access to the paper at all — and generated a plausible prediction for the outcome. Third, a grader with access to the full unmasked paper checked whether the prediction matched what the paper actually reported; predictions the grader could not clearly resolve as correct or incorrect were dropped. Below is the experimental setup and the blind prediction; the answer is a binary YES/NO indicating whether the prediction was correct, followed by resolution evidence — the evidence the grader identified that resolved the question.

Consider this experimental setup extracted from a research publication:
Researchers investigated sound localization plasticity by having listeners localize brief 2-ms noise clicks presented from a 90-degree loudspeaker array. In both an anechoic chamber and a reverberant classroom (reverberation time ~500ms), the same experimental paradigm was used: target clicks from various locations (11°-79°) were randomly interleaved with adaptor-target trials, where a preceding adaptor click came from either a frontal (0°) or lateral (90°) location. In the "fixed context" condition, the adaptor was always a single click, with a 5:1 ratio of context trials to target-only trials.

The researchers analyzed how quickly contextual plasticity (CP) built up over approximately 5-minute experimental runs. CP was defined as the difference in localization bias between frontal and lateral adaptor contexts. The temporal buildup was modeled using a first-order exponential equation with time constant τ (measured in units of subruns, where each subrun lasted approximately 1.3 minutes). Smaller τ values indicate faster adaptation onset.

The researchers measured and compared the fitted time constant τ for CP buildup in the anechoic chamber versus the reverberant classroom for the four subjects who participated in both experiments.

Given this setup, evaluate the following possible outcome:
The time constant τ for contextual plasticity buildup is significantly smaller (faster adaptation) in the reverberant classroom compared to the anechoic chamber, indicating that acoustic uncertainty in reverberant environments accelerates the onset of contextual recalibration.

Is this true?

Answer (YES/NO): NO